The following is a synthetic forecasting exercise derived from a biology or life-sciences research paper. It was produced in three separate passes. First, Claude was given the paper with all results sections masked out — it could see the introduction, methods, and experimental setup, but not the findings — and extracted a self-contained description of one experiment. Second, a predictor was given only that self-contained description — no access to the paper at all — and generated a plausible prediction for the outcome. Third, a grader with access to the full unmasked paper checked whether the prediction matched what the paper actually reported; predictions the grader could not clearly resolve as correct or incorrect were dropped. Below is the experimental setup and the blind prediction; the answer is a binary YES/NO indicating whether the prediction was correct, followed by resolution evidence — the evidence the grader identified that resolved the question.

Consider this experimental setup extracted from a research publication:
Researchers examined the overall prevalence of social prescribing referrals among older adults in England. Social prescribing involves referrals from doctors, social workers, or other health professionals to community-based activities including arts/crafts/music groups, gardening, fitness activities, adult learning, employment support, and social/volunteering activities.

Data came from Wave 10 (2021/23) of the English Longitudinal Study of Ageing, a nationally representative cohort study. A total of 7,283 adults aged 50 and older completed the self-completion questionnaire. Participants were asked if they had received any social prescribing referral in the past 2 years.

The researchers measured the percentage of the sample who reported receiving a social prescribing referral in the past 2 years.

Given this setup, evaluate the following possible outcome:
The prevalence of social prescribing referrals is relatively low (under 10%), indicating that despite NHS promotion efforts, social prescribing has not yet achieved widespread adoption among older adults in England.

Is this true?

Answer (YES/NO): YES